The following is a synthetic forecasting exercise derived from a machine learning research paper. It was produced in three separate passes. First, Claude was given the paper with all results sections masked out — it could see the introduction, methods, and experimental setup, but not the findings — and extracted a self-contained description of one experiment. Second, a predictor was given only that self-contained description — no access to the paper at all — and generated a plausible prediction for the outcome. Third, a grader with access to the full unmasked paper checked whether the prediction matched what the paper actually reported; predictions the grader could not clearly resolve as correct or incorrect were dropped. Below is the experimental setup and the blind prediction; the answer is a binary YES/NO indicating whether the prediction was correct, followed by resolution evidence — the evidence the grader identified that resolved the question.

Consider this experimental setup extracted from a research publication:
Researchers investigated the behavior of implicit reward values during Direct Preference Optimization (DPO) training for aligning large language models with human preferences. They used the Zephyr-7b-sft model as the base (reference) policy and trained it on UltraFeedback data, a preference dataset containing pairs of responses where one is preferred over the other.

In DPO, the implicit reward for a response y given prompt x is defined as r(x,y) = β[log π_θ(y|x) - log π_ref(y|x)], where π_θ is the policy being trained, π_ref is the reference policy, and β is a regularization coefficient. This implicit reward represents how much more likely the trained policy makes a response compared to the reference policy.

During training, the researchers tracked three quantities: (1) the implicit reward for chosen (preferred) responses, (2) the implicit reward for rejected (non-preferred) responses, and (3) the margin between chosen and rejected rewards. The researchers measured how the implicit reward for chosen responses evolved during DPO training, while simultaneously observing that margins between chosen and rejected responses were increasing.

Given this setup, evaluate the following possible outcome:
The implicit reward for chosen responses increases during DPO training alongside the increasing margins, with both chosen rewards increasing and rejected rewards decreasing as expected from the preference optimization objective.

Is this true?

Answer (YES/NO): NO